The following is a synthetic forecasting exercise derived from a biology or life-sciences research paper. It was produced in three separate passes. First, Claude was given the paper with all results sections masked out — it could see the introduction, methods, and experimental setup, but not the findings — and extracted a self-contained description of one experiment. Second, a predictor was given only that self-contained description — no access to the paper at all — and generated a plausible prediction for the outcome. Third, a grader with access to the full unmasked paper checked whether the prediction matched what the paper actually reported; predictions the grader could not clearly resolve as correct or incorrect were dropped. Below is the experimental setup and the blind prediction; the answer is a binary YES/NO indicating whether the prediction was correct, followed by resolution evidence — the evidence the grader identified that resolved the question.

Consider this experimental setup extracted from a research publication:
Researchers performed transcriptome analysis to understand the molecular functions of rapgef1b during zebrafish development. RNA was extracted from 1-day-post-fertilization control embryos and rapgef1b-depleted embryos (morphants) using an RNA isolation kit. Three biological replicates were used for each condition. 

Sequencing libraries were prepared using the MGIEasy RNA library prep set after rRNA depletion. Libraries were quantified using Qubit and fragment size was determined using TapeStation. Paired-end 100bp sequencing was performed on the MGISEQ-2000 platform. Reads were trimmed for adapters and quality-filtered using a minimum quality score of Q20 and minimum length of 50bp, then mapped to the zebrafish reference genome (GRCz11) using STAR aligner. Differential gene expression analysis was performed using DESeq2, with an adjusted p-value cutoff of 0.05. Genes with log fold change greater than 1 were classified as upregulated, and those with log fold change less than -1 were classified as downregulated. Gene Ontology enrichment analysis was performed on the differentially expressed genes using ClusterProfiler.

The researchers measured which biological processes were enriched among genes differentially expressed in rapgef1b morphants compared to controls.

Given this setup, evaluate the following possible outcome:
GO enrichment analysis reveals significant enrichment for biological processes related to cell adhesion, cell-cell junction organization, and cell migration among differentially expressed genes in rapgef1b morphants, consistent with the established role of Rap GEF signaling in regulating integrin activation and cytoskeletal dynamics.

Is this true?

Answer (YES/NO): NO